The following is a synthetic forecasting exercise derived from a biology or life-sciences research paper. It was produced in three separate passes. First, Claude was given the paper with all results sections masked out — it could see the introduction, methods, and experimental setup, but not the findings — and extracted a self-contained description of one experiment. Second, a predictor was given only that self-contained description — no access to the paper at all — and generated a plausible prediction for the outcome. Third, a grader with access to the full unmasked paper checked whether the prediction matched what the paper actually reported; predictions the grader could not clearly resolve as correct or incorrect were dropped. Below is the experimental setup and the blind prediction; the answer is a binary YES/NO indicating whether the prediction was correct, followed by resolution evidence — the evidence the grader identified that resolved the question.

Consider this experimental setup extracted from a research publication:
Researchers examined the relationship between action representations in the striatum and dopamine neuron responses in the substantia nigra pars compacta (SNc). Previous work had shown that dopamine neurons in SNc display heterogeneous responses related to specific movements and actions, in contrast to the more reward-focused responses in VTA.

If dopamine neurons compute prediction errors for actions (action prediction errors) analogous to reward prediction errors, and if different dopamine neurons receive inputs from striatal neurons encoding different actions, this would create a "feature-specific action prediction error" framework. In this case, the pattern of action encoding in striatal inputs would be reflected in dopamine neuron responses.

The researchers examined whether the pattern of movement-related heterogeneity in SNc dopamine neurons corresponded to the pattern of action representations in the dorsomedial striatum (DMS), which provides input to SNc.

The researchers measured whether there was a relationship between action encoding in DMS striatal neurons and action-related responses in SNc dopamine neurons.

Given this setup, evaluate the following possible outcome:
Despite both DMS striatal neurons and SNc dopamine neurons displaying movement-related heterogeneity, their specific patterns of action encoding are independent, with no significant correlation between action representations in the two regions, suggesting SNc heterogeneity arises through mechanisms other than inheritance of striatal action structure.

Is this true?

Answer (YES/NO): NO